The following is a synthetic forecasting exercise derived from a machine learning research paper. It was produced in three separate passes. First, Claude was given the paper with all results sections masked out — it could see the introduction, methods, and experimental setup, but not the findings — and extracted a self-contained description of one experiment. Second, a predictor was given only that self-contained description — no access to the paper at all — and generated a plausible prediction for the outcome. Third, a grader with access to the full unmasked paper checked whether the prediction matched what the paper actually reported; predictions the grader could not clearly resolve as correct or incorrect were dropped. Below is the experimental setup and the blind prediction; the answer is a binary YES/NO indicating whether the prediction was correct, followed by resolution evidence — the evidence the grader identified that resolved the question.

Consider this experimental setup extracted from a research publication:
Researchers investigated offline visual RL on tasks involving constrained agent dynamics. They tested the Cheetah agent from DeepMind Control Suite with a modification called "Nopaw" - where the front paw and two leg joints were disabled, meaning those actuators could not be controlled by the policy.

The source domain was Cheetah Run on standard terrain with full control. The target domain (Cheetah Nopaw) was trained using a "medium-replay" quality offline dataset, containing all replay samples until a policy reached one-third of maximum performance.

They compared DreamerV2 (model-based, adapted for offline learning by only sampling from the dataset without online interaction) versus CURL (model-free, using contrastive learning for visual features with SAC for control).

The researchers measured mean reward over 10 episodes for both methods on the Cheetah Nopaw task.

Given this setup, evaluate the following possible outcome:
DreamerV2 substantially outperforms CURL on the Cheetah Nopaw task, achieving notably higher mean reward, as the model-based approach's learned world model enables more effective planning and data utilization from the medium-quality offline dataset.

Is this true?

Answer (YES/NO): YES